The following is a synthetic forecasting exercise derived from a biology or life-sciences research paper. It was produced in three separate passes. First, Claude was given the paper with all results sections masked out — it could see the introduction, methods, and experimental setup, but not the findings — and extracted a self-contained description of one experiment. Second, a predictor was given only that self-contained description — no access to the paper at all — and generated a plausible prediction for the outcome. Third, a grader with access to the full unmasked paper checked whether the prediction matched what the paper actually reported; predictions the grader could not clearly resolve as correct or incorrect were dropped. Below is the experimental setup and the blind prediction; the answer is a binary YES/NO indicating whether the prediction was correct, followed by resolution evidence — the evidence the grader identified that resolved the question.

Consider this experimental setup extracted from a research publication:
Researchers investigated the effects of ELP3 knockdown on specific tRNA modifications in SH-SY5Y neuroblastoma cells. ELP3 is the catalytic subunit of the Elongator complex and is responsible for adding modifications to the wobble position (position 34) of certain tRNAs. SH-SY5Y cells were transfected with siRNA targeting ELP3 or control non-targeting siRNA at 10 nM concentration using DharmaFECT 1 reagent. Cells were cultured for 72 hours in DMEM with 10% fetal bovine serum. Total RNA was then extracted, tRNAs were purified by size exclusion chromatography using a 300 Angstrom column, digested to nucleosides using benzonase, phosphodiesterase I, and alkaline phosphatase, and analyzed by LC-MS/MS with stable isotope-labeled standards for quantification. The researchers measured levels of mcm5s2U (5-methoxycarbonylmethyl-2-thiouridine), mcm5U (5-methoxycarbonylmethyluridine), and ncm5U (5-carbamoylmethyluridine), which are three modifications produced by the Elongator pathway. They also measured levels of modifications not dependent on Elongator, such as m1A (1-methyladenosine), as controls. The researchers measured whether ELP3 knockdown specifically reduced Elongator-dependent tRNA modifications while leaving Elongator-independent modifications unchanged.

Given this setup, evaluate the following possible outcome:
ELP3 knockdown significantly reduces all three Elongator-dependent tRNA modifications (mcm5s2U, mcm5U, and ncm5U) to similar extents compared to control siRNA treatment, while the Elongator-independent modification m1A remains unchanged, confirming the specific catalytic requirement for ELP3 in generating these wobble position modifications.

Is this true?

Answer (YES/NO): NO